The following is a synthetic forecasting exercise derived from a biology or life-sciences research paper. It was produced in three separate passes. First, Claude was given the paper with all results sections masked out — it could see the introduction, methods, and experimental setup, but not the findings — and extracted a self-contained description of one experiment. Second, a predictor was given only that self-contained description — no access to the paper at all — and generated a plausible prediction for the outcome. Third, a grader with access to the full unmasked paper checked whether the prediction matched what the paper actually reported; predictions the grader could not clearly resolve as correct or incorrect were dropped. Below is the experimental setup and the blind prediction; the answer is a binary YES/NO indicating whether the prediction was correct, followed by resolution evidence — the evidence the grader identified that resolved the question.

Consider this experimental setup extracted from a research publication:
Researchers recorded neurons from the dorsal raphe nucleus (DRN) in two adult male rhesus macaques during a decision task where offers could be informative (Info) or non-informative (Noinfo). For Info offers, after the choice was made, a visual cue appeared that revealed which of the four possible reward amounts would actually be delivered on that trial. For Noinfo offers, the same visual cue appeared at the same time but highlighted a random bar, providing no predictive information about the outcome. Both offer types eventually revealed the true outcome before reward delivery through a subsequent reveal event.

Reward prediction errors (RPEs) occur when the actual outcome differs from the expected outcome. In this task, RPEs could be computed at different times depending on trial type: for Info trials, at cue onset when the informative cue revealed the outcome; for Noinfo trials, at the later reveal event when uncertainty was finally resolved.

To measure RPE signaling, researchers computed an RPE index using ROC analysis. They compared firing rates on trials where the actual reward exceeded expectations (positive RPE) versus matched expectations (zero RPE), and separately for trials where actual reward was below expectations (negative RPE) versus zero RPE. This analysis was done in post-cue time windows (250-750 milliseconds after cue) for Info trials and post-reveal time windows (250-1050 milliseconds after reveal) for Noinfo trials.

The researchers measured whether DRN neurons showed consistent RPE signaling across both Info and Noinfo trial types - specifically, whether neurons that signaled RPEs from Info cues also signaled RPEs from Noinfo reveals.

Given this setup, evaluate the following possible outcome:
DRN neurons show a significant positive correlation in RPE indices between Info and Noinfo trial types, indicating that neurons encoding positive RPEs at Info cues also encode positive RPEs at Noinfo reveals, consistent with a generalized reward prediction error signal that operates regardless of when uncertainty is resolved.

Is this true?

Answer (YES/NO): YES